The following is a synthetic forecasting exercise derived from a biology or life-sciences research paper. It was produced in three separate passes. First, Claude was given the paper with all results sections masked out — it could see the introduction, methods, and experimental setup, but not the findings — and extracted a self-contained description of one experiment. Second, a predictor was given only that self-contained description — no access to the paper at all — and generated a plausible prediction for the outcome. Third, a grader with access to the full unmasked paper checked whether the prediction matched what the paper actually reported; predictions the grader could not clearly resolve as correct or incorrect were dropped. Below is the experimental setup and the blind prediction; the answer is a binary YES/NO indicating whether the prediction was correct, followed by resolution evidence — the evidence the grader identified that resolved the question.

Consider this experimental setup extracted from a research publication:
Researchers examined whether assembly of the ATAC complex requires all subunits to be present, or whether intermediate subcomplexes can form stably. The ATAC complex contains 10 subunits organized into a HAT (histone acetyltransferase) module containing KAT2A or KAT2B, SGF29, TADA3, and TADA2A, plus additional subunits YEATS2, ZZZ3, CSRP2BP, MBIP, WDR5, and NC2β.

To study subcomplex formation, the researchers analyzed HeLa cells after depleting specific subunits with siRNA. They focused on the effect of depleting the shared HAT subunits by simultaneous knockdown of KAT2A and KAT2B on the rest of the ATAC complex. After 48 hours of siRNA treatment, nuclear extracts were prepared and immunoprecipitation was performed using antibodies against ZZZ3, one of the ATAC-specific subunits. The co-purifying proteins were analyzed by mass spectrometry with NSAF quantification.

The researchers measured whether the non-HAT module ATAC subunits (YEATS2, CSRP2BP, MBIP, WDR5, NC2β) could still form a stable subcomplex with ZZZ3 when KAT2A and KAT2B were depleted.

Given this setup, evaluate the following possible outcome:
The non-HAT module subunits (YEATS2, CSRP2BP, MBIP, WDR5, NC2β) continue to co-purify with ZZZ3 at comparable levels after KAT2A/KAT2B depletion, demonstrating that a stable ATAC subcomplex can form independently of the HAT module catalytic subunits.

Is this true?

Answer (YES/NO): YES